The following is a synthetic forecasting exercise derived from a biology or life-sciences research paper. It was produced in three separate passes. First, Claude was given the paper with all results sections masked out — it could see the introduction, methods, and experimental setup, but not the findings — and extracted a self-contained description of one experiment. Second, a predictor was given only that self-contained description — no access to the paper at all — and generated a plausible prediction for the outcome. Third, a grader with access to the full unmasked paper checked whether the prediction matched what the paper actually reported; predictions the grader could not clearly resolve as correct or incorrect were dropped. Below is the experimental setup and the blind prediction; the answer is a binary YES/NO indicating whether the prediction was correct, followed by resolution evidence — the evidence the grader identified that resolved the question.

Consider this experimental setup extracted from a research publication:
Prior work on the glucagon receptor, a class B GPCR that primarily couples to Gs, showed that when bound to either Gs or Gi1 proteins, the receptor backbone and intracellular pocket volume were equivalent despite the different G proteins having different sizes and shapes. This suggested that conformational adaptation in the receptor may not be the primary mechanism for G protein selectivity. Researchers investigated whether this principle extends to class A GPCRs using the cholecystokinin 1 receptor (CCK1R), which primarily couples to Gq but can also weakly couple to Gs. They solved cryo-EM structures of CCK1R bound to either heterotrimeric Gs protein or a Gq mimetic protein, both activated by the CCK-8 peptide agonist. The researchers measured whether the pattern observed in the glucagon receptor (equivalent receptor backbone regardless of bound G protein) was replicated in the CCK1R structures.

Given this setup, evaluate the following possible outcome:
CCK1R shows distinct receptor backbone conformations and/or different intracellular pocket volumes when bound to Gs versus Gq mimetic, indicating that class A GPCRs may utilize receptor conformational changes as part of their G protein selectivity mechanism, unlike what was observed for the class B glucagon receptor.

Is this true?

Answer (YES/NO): NO